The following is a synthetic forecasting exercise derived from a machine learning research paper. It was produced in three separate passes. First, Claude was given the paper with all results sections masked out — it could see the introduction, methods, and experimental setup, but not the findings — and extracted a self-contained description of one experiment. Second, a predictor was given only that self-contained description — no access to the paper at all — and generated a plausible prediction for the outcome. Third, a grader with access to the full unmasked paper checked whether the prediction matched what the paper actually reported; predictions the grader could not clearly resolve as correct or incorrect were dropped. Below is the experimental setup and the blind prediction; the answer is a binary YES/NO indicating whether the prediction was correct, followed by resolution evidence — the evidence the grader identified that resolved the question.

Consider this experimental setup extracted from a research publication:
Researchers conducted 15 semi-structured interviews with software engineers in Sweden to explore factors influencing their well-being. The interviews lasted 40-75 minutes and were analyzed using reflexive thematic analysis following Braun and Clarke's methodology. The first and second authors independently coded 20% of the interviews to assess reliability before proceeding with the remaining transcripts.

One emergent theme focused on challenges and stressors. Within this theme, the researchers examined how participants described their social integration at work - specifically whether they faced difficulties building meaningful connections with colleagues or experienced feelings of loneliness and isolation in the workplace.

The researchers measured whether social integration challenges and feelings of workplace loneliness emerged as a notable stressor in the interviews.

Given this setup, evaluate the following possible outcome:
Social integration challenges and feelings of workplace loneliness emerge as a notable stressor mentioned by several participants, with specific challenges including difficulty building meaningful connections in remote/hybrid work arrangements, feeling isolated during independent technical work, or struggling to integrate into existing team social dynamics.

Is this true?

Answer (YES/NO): YES